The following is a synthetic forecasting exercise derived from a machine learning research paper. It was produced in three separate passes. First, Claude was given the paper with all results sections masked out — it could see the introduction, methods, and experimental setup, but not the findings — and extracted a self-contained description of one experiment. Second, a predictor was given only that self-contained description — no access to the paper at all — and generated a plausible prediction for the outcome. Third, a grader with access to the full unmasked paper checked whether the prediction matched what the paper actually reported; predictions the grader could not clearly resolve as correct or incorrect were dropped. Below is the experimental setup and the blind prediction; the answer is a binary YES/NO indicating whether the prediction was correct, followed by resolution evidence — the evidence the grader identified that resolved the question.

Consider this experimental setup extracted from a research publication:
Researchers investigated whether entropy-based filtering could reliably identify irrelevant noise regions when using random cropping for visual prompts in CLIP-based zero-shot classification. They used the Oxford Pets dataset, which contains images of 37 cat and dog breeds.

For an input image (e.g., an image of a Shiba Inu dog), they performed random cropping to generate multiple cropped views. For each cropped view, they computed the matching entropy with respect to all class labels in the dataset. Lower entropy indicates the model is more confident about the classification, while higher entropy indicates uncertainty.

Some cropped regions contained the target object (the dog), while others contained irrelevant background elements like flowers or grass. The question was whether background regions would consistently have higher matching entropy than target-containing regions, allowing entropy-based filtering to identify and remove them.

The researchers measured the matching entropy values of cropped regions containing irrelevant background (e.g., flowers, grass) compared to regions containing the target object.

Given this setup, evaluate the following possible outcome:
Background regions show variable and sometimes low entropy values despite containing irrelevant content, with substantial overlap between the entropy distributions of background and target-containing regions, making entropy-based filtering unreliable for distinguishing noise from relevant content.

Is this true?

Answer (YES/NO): YES